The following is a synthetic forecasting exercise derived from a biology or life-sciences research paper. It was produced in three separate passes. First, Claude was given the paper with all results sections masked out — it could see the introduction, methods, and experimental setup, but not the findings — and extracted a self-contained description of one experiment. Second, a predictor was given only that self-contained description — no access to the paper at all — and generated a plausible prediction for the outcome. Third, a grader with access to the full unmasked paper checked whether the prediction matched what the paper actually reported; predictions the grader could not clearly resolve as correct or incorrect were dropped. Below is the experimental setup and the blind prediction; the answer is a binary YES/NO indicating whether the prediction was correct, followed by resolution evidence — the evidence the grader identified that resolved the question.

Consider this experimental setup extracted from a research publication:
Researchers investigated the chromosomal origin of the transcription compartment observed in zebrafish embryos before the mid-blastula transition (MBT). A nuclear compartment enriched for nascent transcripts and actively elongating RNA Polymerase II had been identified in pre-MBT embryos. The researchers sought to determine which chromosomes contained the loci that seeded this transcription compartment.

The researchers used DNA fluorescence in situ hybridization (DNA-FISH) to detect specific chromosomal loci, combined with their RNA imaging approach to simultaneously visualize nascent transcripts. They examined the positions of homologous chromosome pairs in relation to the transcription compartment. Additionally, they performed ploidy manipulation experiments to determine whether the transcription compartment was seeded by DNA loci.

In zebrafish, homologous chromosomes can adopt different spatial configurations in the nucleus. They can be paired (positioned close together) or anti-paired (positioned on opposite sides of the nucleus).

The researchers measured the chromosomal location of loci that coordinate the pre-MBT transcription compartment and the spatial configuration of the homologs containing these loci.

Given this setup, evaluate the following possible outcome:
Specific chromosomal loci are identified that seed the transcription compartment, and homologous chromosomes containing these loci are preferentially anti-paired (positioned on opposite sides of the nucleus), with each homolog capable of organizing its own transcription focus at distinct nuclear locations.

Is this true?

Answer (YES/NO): YES